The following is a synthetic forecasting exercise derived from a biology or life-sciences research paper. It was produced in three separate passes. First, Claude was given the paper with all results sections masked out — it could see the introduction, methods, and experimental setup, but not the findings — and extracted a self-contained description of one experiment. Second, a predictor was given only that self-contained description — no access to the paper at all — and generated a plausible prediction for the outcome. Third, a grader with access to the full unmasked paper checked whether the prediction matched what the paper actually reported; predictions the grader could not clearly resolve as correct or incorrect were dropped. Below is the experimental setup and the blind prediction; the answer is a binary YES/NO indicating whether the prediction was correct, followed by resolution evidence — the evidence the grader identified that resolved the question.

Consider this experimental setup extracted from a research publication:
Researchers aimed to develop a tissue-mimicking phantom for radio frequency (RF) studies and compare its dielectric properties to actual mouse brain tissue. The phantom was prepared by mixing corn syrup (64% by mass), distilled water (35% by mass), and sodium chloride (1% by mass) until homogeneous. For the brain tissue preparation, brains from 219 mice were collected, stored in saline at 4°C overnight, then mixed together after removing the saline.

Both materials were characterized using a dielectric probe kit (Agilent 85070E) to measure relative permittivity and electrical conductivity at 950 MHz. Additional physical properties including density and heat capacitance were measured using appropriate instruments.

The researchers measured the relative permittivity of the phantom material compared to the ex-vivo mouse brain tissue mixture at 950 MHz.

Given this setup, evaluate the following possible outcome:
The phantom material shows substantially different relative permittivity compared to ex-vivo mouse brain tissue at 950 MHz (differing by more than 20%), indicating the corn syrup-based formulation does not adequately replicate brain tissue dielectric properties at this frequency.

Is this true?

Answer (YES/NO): NO